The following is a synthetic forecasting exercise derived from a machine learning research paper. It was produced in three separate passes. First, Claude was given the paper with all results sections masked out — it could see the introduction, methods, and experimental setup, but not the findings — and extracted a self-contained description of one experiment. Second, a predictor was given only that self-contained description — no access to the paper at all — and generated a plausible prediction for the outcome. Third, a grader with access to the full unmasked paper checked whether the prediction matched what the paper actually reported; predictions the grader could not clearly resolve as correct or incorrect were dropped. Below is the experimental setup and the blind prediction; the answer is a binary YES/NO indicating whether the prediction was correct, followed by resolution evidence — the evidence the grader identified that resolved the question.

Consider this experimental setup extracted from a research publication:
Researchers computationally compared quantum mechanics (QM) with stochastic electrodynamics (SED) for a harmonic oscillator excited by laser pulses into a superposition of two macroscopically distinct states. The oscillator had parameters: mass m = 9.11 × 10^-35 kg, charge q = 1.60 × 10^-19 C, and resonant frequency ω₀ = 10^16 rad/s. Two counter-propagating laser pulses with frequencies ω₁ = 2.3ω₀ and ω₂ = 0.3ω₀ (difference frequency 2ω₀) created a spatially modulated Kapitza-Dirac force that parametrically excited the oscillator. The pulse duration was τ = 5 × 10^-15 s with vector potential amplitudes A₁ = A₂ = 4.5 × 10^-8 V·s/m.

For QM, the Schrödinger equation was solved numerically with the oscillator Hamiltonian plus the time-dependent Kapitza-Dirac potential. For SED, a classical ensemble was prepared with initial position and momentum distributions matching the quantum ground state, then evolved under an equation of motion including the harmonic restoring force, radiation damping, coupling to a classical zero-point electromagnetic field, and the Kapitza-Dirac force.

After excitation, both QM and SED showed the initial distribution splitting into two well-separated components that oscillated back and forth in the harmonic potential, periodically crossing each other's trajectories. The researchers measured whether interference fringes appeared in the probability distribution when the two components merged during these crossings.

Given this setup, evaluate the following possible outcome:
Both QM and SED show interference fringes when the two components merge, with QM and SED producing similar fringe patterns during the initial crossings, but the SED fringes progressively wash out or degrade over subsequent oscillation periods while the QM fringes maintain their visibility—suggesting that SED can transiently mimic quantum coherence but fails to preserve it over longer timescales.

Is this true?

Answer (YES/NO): NO